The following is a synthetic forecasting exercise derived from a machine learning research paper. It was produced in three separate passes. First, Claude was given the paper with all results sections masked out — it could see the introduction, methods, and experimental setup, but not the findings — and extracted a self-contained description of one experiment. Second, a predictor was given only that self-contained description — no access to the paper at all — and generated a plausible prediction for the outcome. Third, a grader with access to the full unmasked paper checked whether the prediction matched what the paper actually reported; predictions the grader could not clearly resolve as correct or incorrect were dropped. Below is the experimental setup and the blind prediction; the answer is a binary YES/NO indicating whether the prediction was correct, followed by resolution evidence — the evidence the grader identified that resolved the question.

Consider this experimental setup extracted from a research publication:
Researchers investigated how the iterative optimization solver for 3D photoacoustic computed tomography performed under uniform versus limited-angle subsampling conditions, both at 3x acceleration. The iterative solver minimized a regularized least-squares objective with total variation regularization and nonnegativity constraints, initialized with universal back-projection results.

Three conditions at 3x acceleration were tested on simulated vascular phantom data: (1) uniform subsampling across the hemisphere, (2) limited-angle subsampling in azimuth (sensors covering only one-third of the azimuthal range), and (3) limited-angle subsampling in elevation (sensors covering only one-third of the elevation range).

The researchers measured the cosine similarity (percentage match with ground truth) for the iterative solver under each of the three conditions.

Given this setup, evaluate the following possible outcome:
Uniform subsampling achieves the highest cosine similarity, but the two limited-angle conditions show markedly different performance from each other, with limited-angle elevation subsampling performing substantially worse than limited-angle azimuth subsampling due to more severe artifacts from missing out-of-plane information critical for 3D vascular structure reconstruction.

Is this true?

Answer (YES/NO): NO